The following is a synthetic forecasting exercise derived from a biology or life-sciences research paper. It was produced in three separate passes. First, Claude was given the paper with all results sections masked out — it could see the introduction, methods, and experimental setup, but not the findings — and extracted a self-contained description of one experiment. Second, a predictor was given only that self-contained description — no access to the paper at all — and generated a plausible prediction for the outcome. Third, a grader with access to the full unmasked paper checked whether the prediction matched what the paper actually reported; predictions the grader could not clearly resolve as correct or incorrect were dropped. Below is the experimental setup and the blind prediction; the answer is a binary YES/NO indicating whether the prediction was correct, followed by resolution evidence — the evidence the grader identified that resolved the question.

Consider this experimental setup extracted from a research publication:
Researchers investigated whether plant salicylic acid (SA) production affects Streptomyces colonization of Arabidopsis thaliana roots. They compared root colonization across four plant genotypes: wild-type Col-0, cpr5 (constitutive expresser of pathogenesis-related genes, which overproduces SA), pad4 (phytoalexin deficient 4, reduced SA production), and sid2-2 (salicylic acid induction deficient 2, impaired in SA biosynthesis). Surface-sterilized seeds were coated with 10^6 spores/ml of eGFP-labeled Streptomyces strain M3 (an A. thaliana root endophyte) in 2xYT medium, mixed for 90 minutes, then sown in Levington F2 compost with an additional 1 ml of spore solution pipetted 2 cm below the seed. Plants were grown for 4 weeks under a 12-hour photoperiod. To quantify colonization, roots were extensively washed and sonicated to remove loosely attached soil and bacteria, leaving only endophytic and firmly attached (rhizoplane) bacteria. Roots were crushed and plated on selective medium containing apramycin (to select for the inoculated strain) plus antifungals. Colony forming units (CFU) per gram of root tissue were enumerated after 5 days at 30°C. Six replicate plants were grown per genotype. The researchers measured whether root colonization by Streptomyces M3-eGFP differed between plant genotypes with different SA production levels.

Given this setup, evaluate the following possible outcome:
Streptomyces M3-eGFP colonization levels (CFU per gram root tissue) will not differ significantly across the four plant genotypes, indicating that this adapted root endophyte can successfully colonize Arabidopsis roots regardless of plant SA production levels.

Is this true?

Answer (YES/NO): NO